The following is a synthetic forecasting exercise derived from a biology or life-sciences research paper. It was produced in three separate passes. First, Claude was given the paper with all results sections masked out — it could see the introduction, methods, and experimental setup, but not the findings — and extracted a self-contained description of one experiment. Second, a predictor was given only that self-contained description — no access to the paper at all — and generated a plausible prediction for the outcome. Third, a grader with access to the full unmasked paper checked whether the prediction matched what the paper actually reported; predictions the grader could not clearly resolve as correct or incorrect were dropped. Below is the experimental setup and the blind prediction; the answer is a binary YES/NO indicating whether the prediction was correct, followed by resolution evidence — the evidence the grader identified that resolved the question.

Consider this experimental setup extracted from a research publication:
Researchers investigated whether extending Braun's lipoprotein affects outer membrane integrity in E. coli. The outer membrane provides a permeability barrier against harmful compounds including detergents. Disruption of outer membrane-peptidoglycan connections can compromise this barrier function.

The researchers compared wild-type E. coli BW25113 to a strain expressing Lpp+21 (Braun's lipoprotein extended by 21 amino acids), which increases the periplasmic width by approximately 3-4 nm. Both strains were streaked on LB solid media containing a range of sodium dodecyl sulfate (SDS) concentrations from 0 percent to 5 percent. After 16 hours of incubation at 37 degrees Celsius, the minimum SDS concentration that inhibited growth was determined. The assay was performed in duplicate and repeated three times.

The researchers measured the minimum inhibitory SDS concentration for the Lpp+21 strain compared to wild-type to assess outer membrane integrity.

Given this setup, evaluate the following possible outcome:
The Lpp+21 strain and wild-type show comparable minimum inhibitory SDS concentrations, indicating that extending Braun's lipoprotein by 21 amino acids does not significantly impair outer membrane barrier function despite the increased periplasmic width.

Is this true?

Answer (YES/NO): NO